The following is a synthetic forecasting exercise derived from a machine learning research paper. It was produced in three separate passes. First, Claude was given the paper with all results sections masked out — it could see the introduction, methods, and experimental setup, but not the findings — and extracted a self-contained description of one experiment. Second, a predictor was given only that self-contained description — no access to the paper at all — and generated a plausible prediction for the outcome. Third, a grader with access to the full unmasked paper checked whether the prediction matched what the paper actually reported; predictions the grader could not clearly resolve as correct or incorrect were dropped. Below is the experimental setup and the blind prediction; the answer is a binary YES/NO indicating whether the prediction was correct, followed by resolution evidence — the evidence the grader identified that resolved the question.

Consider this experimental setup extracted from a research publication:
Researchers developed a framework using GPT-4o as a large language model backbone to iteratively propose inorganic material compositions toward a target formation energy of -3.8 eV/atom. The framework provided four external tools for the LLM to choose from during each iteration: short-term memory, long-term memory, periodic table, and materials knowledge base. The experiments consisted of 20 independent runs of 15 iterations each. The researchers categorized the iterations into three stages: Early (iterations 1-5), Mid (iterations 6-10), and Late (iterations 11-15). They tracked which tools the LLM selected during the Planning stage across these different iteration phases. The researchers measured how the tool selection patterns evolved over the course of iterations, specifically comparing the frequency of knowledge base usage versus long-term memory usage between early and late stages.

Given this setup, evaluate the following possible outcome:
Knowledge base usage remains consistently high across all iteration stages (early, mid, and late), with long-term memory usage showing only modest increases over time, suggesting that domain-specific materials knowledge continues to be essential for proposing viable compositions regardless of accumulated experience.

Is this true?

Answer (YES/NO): NO